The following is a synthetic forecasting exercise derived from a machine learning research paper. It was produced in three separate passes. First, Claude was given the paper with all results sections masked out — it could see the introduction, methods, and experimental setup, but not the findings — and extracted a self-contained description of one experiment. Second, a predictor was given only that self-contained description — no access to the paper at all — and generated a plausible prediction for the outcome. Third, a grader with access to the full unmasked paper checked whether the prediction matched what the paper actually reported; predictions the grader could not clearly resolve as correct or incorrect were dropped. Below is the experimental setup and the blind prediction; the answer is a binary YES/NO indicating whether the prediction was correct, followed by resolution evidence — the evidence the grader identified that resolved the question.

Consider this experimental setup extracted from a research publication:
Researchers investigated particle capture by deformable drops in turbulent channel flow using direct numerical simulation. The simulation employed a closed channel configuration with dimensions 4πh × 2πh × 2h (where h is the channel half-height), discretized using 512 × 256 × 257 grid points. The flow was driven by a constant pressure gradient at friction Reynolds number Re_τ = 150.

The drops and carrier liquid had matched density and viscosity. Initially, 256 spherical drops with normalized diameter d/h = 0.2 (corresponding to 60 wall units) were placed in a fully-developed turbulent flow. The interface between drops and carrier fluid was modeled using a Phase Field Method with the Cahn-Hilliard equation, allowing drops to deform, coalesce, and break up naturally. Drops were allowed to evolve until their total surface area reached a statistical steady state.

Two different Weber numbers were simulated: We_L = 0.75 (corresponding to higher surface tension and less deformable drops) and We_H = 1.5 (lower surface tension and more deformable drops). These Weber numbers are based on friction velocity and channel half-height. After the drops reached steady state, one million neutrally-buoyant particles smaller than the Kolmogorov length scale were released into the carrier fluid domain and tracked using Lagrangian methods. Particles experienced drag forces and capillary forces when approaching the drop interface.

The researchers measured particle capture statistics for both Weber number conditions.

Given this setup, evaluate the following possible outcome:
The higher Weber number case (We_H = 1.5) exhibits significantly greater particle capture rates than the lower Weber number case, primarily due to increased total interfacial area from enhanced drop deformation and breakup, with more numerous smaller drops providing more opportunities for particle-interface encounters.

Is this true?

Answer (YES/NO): NO